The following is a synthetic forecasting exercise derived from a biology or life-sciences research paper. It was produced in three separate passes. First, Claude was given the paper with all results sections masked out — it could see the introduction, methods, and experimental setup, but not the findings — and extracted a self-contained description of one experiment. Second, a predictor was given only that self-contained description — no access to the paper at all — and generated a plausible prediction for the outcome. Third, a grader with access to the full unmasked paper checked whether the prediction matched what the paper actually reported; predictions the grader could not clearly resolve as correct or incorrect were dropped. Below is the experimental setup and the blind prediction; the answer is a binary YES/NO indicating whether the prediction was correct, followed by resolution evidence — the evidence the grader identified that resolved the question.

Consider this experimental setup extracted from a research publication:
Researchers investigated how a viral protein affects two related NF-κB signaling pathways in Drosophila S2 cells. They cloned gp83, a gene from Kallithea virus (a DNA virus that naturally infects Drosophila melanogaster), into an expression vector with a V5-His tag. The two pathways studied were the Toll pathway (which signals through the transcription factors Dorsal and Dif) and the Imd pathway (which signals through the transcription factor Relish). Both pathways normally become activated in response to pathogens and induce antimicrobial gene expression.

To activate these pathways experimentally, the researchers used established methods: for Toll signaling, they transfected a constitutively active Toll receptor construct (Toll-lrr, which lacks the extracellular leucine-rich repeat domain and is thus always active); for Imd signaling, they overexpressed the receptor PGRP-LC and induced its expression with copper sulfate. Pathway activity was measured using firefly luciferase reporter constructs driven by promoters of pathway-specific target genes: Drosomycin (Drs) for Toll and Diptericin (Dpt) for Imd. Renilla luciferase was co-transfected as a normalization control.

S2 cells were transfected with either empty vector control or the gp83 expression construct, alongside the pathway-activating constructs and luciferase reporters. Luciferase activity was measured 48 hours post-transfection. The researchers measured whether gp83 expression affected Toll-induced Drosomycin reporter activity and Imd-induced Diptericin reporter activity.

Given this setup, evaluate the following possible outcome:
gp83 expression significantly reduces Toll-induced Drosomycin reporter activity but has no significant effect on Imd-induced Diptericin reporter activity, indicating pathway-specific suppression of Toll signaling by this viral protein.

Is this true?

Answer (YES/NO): NO